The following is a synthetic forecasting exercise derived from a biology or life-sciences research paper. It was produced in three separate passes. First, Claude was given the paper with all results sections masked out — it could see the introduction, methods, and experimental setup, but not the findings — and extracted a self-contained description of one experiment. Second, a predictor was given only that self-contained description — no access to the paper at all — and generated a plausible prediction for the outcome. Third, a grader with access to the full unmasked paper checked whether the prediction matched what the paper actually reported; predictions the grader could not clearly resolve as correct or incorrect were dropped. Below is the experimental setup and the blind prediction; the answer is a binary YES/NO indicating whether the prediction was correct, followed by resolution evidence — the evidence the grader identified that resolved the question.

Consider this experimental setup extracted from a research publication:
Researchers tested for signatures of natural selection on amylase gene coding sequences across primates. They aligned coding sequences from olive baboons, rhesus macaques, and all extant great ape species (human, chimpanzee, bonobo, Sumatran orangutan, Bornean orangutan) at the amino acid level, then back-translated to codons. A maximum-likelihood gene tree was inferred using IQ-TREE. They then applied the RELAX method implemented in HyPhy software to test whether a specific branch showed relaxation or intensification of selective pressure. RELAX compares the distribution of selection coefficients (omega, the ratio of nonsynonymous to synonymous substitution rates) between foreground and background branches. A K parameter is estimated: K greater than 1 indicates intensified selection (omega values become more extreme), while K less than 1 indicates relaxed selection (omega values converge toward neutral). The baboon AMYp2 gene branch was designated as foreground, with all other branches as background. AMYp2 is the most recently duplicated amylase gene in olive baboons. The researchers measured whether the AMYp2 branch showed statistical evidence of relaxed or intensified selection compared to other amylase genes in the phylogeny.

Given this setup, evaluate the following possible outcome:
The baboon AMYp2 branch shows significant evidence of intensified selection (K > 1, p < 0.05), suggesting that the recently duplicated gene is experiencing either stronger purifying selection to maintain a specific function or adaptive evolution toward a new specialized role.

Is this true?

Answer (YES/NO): YES